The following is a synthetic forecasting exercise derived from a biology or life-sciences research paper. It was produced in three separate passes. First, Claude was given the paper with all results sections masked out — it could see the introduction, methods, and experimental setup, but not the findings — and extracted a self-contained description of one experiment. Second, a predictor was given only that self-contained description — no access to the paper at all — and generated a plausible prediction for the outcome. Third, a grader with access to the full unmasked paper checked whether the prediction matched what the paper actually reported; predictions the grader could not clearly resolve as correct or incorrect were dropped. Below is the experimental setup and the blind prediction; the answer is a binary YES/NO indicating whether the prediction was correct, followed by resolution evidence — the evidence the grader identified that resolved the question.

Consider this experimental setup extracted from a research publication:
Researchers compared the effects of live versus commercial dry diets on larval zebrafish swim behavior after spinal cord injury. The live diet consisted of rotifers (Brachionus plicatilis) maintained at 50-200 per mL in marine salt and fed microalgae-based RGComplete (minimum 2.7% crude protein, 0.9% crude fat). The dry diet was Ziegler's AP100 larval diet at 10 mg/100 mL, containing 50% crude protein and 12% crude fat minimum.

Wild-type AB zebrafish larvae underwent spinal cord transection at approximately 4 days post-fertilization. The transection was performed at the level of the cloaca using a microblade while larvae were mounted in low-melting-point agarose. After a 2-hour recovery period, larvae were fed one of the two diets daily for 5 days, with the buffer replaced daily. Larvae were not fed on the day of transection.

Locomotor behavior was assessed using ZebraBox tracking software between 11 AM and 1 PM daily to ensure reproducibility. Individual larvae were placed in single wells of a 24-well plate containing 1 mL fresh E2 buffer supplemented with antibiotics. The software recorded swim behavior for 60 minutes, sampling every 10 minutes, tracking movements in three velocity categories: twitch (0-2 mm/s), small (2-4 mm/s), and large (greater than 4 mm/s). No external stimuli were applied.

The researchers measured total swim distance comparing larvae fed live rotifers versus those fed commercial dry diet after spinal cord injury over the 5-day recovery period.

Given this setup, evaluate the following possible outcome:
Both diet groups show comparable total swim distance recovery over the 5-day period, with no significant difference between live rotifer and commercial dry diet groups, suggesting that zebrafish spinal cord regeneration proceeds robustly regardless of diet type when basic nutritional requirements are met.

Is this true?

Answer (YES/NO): NO